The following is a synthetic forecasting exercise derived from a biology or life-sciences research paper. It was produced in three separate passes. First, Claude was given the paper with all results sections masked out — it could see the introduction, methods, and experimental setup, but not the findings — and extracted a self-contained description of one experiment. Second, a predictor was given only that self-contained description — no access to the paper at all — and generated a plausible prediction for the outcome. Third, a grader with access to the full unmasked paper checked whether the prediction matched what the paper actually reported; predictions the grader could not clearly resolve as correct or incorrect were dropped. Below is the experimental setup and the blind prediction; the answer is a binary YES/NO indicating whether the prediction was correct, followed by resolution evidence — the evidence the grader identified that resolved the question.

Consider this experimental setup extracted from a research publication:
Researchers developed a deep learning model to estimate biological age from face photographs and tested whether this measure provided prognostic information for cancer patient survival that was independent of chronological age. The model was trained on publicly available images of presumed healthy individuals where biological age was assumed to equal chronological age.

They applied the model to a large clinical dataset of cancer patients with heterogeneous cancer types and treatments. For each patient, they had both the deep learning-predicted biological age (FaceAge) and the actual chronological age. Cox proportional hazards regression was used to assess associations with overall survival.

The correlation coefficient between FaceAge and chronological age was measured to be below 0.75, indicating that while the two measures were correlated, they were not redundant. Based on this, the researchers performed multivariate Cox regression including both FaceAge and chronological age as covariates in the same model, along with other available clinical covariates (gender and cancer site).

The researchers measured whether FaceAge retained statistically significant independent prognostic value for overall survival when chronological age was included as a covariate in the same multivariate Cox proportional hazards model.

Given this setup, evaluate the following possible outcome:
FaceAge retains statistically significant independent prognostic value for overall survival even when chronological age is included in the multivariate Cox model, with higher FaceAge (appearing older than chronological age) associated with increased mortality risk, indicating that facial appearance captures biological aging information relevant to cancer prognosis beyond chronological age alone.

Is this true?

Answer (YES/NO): YES